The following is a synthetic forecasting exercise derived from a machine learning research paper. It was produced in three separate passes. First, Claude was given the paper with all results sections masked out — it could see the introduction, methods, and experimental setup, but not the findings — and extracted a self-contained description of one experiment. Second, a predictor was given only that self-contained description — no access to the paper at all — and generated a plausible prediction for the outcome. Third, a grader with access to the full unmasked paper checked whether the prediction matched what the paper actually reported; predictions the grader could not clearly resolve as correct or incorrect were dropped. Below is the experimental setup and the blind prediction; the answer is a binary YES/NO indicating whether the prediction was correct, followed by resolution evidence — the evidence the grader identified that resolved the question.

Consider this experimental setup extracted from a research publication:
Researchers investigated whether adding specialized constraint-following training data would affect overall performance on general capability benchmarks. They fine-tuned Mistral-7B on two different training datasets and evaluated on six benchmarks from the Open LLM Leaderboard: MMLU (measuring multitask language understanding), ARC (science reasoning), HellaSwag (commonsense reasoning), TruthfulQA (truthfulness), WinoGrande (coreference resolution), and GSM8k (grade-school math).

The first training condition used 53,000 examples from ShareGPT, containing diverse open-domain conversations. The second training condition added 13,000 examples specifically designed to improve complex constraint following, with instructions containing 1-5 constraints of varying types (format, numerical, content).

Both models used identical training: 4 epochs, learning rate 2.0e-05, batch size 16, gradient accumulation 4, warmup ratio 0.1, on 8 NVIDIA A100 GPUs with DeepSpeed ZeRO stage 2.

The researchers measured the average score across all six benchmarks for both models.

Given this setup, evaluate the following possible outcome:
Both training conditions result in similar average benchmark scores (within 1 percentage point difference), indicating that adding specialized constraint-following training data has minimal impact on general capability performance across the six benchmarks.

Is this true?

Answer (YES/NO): YES